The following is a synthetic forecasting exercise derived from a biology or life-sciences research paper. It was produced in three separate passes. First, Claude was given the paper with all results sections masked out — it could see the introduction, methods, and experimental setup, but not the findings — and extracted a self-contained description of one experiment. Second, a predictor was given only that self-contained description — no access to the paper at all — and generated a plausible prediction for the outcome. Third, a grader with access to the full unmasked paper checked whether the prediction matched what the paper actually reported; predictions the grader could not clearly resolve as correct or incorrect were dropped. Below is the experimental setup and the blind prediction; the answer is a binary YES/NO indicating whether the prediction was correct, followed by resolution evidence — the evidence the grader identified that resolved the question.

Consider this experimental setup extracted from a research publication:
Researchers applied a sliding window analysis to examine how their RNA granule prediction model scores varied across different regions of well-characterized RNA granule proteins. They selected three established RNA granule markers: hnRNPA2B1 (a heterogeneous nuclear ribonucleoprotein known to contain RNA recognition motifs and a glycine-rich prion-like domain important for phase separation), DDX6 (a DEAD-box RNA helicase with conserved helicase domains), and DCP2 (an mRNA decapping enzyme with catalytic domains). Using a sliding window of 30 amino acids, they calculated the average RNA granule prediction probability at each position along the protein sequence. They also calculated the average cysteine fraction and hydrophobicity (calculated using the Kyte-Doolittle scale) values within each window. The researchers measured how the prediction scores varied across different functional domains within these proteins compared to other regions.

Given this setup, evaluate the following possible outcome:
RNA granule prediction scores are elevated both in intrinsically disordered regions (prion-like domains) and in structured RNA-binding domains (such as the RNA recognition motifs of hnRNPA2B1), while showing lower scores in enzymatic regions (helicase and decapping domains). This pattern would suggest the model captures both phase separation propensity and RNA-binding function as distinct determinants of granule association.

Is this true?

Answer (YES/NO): NO